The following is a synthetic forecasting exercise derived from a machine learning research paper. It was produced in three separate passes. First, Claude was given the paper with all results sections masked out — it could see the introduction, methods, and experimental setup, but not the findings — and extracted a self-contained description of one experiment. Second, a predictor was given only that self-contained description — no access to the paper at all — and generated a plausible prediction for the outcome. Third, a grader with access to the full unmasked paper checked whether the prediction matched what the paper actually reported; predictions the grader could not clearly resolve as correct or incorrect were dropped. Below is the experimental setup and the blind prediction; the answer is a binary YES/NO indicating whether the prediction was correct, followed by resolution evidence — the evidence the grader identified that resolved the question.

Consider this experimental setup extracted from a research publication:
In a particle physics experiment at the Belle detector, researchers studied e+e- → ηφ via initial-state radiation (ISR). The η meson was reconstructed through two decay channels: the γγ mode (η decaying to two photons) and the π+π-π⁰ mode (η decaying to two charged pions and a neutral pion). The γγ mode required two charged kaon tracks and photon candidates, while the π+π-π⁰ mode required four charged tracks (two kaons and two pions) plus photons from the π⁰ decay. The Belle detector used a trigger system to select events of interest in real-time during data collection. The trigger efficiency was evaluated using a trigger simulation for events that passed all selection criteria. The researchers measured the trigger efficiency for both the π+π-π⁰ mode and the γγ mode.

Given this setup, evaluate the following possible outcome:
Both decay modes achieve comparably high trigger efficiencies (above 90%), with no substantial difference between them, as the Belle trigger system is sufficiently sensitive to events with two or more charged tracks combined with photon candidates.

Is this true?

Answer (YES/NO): YES